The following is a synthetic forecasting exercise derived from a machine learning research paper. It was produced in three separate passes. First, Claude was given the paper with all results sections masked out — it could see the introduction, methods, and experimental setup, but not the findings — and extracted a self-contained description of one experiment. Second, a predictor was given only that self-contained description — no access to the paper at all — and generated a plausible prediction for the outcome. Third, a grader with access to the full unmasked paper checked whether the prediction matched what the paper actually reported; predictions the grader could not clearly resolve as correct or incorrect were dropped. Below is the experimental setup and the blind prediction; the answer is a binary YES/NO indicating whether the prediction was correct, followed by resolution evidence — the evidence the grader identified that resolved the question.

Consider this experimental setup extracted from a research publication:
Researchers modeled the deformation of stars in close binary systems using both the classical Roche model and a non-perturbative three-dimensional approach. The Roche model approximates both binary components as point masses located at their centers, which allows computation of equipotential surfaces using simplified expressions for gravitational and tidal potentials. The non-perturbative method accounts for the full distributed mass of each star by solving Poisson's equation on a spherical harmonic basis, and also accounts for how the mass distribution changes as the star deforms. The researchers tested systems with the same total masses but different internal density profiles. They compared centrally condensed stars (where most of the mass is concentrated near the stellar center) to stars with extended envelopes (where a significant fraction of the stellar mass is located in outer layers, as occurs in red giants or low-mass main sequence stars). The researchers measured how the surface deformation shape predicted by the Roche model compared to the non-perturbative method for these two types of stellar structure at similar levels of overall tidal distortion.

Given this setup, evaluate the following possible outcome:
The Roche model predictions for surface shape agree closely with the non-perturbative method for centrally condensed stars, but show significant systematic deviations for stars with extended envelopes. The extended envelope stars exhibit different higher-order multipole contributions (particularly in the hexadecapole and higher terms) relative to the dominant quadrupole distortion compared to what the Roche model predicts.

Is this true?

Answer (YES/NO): NO